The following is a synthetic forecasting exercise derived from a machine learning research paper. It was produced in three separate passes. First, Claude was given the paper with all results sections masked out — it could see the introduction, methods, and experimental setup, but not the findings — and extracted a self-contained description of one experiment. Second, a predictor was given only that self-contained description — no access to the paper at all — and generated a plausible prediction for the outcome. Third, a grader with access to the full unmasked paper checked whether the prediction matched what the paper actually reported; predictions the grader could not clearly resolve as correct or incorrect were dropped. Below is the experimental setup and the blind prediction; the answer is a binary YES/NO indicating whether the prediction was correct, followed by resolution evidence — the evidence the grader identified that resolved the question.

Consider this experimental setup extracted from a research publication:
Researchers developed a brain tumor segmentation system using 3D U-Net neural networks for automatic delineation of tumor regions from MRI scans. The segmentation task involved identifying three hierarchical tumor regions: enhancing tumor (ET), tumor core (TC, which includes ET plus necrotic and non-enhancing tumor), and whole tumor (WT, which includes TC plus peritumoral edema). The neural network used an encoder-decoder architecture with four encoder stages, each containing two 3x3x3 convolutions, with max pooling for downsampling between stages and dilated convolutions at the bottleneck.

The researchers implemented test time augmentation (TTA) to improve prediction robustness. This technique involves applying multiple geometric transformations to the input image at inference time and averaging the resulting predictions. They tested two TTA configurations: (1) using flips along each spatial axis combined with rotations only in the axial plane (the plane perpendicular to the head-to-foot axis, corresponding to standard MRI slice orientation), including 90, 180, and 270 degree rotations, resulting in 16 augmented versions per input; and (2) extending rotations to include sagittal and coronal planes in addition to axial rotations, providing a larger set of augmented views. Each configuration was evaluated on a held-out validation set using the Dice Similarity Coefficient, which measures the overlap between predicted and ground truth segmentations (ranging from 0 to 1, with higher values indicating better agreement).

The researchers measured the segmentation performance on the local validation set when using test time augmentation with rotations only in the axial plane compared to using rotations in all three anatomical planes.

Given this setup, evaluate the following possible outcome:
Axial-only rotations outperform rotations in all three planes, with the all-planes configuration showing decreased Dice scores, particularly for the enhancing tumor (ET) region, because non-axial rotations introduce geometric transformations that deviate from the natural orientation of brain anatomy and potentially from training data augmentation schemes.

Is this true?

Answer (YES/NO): NO